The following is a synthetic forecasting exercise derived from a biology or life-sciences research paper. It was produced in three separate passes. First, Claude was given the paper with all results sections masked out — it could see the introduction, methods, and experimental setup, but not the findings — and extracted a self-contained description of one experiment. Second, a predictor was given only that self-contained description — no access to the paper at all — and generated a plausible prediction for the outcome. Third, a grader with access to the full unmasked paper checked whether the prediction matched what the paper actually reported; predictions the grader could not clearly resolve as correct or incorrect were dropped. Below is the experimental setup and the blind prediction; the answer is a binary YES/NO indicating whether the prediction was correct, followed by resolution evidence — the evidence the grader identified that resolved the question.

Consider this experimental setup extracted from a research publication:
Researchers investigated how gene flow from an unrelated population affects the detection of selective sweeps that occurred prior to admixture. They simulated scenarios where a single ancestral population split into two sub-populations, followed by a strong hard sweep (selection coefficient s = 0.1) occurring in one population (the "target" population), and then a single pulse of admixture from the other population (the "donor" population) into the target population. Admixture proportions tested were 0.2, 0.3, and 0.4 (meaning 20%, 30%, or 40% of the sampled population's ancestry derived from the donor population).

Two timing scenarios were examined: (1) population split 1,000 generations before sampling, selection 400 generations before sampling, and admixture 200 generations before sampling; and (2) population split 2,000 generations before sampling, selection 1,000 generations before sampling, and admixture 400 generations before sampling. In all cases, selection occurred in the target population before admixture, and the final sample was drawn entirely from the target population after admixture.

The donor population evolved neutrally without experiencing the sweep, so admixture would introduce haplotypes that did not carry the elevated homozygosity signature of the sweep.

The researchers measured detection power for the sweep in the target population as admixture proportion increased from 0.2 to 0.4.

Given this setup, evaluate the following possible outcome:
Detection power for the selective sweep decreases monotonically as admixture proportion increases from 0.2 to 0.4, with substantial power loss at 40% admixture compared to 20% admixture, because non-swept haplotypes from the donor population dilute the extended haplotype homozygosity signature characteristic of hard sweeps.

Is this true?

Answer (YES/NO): YES